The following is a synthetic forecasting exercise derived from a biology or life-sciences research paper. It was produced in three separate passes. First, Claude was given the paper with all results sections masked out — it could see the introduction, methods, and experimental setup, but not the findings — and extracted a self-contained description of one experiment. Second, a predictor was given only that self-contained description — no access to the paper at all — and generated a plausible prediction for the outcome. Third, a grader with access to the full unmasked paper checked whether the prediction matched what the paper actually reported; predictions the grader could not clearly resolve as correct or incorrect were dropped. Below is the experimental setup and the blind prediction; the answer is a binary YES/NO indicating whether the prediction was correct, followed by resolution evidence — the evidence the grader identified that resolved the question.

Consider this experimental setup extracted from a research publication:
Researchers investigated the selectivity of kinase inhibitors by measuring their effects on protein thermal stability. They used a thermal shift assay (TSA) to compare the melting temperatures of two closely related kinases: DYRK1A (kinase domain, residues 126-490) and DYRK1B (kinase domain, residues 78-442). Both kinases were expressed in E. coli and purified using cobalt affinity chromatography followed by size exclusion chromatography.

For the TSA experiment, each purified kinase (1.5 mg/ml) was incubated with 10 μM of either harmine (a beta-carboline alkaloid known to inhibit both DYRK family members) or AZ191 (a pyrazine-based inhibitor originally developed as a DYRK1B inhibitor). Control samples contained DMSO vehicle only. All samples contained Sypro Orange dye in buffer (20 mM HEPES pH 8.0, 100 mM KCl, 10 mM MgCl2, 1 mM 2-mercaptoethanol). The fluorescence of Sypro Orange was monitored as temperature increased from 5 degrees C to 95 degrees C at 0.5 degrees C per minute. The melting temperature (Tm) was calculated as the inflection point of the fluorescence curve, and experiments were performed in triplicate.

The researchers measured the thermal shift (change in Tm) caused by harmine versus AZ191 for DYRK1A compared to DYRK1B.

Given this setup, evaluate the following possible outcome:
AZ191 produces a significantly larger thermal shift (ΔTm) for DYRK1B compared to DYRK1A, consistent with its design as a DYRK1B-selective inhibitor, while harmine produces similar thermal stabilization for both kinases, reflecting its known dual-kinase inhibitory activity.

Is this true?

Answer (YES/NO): YES